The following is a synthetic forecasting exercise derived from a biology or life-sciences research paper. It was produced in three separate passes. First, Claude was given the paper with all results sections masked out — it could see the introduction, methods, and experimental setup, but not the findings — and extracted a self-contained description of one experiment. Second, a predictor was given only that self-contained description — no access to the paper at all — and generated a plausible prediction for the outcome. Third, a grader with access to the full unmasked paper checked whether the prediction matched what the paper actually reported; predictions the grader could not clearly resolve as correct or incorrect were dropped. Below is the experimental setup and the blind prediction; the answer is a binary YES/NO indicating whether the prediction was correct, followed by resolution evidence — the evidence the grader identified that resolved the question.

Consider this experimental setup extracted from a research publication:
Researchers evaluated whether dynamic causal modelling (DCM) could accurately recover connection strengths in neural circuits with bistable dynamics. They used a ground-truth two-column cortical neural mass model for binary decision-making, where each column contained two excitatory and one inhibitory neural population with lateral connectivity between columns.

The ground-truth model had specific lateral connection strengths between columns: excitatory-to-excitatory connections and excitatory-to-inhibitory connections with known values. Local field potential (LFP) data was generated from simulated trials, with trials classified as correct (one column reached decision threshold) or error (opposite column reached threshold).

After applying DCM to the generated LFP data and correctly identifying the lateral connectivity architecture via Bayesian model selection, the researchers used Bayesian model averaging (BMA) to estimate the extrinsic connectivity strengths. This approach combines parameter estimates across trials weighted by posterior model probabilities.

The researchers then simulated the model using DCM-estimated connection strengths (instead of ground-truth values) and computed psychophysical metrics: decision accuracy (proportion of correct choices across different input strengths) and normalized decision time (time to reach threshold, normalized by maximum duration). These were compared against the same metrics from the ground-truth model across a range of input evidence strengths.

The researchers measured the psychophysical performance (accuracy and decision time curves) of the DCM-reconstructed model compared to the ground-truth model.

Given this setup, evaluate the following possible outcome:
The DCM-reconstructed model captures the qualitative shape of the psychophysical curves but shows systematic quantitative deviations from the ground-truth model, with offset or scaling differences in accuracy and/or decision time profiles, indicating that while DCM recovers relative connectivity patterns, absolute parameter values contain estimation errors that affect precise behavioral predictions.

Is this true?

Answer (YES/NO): NO